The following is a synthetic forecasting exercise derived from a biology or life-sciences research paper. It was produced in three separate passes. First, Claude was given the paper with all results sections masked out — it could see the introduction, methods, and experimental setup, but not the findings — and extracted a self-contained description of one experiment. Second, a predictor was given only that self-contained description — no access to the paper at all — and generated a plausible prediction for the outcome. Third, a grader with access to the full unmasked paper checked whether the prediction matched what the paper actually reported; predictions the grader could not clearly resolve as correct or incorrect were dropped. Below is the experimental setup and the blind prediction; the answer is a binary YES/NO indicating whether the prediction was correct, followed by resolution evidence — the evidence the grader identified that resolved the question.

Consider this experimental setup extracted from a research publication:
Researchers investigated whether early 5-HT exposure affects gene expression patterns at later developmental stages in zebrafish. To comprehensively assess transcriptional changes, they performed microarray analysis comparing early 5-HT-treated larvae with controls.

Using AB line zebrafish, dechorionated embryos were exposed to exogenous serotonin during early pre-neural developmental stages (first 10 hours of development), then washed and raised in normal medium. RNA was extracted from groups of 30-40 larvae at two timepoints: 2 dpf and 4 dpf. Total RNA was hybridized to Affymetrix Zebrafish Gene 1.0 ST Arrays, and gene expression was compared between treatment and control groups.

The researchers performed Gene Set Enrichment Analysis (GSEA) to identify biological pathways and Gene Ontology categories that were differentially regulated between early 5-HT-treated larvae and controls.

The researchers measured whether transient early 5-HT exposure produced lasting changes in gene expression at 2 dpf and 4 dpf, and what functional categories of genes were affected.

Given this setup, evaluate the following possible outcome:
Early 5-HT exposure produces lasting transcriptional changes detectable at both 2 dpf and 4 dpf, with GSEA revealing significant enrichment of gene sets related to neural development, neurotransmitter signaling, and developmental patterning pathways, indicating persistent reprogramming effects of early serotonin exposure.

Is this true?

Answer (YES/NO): NO